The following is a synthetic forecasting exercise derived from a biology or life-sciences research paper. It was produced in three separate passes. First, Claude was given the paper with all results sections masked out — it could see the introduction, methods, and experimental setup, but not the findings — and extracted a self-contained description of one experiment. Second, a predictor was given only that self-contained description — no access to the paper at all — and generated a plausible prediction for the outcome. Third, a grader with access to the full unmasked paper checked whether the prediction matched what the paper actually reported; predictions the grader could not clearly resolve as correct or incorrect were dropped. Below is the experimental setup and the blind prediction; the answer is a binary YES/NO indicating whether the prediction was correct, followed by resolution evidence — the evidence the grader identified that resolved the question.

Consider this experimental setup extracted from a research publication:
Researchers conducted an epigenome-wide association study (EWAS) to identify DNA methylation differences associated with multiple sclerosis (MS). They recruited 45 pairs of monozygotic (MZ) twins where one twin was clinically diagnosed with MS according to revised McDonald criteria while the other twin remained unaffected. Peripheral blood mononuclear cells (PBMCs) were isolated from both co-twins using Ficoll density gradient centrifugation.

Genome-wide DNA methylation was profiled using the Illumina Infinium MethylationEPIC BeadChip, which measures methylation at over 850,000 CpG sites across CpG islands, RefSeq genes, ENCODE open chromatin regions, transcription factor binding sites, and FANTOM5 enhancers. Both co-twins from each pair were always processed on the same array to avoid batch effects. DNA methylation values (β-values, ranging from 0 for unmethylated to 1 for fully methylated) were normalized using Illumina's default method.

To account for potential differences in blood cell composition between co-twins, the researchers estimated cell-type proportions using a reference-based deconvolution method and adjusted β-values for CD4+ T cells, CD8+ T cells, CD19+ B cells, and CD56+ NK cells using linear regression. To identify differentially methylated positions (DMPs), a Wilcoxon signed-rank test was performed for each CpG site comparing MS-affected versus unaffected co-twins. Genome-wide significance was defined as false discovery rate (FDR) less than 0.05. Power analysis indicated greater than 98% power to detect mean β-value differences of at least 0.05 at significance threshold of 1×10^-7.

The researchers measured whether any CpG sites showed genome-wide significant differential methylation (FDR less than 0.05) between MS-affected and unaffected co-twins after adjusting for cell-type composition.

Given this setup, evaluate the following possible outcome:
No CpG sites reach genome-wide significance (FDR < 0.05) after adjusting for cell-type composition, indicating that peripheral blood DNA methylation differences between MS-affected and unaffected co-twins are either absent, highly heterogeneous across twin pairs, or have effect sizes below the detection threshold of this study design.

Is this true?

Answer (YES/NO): YES